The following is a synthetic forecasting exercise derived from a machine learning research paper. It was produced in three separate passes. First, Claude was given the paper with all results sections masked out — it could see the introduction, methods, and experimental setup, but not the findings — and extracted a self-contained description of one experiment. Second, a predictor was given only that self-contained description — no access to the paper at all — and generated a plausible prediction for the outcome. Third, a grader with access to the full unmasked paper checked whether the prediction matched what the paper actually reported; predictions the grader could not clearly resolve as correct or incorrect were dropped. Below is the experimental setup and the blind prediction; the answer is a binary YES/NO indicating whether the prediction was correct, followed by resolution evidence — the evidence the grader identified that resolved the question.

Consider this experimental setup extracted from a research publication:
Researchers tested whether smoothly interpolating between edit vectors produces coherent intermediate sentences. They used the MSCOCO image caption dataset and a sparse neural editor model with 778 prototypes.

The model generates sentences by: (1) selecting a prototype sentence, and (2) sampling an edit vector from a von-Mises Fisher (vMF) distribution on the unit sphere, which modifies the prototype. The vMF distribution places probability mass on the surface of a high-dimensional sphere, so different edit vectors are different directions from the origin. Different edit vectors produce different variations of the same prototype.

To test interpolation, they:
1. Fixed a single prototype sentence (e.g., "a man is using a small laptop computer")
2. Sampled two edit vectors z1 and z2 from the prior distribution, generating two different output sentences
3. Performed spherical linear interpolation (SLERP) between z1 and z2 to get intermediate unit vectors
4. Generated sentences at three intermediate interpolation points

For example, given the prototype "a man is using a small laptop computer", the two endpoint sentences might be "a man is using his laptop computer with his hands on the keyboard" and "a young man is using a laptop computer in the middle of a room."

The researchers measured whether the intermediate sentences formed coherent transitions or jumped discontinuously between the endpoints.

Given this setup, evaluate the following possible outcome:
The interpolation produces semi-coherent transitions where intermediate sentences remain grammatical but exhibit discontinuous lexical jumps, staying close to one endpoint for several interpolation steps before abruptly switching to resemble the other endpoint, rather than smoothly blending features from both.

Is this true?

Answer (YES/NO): NO